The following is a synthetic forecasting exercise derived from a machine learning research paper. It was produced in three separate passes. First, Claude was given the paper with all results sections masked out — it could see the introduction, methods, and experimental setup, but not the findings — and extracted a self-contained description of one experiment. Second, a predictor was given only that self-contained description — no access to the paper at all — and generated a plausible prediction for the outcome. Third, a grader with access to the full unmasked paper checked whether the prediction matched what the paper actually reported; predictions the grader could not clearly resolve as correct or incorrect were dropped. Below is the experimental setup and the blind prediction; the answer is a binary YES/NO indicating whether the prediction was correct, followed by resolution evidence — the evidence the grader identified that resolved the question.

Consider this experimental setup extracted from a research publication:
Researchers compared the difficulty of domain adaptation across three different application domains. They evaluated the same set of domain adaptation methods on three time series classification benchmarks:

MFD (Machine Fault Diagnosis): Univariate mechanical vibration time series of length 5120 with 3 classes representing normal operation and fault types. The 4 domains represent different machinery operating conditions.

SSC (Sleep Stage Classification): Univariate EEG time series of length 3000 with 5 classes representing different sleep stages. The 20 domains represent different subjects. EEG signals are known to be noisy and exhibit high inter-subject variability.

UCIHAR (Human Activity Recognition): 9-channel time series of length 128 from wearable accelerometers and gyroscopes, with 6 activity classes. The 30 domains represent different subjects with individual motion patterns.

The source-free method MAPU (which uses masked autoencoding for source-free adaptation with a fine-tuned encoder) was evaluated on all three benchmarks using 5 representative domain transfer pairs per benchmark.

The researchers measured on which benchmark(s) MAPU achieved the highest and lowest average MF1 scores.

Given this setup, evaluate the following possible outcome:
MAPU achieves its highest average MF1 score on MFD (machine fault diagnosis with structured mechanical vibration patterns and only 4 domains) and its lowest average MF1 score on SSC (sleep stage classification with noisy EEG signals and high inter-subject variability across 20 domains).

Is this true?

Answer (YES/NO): YES